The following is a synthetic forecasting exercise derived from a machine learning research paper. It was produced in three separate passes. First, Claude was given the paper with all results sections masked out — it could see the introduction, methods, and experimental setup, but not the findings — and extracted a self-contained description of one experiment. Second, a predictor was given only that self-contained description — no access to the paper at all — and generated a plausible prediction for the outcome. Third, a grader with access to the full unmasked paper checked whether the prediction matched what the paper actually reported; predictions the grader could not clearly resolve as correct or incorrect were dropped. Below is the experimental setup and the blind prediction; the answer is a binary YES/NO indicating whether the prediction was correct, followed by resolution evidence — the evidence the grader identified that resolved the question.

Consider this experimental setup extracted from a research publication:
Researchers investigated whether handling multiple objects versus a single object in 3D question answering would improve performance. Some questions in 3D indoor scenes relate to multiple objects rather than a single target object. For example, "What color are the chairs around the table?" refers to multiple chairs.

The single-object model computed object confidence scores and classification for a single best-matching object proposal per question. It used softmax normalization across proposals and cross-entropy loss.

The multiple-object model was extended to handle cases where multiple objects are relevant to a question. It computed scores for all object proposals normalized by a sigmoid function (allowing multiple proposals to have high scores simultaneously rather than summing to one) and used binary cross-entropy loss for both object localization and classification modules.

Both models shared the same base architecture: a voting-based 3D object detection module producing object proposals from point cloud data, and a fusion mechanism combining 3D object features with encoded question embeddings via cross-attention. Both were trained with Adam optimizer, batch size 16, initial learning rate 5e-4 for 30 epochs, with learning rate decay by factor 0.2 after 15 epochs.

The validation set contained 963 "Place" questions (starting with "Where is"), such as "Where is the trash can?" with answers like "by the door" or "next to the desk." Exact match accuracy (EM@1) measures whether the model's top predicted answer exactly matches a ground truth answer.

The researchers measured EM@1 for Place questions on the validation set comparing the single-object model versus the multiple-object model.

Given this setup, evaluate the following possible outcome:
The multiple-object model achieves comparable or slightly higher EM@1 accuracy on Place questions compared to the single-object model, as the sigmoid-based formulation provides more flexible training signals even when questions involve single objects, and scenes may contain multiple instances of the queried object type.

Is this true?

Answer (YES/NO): YES